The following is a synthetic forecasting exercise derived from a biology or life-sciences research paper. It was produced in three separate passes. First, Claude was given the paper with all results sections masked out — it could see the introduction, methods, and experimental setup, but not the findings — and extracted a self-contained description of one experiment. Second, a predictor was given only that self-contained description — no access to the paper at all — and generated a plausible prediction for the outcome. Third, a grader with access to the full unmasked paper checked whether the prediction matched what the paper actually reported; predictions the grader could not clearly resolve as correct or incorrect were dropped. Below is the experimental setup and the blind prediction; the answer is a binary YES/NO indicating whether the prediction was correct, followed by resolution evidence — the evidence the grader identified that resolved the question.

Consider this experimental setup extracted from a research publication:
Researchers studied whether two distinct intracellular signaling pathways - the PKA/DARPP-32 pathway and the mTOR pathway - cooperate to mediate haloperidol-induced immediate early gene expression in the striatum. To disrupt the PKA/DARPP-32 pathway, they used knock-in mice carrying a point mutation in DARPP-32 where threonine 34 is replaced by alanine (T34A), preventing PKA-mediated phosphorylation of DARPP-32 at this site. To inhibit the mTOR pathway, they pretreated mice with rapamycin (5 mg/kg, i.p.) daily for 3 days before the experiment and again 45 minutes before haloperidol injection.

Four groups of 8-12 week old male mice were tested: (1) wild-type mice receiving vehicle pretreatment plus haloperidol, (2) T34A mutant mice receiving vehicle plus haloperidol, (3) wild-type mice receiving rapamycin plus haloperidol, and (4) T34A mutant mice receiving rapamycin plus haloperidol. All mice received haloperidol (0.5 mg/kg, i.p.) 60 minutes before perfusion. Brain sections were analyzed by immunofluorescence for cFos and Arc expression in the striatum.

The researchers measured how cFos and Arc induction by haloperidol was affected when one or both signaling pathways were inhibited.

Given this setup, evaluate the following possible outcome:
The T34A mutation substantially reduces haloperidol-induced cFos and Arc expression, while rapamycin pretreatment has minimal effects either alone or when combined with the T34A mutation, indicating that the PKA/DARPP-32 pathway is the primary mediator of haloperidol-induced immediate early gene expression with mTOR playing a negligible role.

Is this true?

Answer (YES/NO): NO